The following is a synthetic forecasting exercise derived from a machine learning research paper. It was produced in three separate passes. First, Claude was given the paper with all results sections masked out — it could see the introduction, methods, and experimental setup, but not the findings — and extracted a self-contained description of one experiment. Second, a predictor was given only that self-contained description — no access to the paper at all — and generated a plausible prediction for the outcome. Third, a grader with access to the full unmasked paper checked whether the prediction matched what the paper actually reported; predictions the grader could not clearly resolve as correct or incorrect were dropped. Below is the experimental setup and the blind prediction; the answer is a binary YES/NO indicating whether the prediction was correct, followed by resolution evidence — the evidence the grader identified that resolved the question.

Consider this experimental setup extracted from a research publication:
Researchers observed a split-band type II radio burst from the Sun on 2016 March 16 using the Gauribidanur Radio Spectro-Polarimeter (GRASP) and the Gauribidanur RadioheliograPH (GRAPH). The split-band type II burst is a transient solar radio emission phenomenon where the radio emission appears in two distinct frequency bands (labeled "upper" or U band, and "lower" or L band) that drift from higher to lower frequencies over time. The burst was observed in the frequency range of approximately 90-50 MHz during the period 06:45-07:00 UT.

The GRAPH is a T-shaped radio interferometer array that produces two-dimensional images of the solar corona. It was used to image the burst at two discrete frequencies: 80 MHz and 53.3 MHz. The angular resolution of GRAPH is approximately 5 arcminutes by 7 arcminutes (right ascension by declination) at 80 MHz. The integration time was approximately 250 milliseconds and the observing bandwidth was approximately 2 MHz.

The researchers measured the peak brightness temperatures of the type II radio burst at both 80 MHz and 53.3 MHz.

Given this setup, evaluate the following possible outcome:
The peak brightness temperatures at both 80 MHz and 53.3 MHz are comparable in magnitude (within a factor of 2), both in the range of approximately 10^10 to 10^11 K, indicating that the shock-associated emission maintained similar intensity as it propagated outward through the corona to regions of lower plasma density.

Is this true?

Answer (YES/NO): NO